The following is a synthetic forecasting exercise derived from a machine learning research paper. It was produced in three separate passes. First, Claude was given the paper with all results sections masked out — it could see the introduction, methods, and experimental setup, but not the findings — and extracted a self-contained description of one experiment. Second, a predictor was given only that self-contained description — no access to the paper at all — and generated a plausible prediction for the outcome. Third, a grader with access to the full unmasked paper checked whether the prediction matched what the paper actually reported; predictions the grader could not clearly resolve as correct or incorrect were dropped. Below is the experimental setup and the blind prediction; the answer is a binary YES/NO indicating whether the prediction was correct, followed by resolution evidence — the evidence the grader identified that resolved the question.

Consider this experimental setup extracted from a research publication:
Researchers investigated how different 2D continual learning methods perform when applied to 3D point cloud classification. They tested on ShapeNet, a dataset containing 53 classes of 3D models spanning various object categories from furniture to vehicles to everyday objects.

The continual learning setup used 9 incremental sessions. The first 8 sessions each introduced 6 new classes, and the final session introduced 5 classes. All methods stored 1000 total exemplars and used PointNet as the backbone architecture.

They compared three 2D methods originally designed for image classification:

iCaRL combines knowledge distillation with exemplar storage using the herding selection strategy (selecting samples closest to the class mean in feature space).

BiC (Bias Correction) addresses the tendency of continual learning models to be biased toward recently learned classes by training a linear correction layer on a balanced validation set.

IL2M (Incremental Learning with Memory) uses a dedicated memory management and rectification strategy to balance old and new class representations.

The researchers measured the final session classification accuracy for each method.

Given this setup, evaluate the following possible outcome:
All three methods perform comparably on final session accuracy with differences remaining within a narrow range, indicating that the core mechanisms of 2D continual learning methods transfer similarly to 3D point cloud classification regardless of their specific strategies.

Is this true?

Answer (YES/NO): NO